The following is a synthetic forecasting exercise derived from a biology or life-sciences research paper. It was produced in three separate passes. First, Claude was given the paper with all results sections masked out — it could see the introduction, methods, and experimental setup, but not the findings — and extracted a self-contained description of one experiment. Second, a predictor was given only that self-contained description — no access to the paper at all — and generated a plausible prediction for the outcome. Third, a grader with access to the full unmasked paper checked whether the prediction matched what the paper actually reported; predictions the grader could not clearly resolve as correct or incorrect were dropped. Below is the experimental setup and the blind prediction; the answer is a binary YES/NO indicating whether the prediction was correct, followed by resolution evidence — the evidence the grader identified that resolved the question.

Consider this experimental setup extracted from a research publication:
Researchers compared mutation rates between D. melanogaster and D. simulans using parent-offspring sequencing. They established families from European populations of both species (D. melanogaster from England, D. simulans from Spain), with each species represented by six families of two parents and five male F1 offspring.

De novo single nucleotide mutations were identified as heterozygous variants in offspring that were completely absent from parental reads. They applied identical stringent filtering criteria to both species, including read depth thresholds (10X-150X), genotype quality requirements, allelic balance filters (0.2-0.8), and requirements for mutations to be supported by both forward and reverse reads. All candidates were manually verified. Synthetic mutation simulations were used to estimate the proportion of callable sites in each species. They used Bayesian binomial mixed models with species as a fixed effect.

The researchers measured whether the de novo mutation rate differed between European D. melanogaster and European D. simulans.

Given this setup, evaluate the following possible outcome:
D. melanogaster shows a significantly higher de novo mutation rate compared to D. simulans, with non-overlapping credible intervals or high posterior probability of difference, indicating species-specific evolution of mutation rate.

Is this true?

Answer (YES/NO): NO